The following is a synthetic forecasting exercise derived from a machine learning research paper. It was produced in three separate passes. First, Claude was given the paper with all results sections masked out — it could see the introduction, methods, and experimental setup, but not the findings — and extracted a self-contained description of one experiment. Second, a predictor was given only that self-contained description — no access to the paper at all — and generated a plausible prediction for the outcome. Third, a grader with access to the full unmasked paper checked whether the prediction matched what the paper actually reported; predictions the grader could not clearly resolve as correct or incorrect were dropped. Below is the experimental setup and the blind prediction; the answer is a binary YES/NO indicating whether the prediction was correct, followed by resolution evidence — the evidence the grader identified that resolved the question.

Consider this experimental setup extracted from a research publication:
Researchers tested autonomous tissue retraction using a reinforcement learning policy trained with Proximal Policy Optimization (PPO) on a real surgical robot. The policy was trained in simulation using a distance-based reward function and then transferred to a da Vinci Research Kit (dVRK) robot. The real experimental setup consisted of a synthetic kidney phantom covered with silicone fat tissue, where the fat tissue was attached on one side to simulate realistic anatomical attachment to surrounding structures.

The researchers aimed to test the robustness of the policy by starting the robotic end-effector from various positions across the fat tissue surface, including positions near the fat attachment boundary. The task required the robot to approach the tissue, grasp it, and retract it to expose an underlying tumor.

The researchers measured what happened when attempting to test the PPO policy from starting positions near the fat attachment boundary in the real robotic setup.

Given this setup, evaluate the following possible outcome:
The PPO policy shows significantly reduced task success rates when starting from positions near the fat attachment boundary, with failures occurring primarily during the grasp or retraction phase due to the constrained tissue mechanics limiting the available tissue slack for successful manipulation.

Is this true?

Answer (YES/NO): NO